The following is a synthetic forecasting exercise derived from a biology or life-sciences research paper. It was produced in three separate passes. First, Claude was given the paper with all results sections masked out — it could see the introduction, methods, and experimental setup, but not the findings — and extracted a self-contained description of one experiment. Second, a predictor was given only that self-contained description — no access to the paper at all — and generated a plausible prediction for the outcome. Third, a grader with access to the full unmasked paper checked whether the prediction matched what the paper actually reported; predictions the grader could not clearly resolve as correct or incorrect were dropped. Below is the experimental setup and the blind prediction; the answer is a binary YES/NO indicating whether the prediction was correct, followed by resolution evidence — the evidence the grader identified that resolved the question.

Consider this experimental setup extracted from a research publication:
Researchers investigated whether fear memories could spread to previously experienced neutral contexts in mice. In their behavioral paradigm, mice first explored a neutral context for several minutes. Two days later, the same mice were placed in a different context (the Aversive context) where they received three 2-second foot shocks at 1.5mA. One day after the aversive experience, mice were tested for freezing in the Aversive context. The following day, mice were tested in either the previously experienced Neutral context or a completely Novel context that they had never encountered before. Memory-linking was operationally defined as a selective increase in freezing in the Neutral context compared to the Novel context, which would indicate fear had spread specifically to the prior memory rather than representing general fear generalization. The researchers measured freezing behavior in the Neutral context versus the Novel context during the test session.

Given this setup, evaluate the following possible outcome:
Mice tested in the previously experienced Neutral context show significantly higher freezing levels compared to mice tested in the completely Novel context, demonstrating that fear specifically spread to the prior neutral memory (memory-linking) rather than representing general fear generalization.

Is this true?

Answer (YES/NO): YES